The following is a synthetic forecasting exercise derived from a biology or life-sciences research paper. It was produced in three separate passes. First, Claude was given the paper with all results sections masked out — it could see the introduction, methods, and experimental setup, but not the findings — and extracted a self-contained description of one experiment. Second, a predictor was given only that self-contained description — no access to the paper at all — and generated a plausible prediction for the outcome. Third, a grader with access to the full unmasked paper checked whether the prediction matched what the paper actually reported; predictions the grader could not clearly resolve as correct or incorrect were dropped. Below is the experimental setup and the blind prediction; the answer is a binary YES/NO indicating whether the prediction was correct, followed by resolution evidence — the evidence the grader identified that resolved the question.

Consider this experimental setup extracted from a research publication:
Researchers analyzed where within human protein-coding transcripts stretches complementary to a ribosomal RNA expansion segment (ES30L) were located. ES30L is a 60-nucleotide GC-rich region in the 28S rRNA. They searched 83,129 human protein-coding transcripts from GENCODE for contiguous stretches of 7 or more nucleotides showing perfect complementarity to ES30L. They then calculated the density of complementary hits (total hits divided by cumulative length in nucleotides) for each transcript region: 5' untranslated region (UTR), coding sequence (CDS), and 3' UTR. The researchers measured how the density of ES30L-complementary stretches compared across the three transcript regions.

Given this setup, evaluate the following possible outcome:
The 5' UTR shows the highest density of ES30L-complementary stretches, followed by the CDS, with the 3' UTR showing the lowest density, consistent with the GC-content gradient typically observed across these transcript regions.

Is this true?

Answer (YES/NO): YES